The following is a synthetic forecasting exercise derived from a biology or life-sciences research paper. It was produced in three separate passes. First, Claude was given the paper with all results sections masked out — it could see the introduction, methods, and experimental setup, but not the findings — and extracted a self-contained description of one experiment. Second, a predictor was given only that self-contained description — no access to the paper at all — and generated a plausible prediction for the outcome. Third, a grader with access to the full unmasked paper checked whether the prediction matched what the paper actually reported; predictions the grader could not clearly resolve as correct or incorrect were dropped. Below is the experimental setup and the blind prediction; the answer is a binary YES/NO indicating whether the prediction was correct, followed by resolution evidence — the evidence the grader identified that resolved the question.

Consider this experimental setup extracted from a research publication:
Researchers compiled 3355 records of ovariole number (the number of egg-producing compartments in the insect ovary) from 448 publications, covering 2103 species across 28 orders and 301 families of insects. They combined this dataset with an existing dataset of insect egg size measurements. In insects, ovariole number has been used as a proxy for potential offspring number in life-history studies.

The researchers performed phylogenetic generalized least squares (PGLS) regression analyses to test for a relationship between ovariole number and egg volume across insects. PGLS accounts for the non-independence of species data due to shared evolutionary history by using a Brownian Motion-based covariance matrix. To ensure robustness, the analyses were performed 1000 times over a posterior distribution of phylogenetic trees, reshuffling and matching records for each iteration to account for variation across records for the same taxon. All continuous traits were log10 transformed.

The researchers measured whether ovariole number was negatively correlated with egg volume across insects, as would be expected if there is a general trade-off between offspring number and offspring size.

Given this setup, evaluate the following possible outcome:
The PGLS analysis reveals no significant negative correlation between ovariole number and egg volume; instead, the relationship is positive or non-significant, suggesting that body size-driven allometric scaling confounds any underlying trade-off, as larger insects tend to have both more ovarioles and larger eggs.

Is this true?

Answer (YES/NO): NO